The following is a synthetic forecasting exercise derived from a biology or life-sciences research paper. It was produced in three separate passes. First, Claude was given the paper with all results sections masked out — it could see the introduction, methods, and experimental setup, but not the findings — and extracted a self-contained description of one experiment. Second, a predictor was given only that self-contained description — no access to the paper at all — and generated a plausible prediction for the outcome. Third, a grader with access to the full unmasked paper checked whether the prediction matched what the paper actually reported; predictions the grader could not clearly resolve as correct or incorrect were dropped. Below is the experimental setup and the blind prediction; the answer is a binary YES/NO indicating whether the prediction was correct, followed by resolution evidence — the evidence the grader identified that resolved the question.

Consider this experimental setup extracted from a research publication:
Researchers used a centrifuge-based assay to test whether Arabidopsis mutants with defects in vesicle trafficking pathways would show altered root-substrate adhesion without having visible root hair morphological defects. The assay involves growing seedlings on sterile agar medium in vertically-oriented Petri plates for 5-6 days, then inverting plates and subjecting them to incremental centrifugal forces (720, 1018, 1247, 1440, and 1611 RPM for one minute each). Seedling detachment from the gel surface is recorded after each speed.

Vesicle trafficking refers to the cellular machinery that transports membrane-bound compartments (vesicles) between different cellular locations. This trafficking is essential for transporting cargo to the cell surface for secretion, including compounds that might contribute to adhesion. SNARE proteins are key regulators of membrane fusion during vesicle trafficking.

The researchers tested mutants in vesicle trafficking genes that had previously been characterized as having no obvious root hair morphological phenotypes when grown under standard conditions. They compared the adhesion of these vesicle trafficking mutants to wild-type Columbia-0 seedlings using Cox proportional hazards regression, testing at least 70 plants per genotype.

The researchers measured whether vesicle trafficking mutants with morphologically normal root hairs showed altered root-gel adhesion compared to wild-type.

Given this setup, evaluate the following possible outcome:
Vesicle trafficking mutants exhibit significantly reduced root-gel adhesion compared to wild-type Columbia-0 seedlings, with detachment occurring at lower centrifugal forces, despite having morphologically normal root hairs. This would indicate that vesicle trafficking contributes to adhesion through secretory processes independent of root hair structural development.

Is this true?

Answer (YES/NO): YES